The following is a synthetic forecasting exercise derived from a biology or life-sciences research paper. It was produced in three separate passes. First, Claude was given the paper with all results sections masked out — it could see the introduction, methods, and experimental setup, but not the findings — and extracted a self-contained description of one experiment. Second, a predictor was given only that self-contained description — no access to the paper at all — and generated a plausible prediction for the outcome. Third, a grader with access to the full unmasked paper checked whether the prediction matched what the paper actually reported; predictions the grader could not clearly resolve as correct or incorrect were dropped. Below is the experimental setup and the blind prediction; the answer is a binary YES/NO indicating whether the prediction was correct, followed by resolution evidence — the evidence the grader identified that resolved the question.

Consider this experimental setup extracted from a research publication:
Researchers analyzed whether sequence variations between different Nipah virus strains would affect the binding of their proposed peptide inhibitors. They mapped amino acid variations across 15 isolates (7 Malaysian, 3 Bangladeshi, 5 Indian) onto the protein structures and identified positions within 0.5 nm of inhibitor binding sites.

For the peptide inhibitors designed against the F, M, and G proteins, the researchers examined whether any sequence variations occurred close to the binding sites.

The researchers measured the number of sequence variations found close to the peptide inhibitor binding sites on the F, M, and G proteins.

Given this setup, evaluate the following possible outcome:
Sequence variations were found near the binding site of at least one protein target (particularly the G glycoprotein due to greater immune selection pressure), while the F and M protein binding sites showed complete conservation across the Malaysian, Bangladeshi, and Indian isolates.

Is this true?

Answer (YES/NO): NO